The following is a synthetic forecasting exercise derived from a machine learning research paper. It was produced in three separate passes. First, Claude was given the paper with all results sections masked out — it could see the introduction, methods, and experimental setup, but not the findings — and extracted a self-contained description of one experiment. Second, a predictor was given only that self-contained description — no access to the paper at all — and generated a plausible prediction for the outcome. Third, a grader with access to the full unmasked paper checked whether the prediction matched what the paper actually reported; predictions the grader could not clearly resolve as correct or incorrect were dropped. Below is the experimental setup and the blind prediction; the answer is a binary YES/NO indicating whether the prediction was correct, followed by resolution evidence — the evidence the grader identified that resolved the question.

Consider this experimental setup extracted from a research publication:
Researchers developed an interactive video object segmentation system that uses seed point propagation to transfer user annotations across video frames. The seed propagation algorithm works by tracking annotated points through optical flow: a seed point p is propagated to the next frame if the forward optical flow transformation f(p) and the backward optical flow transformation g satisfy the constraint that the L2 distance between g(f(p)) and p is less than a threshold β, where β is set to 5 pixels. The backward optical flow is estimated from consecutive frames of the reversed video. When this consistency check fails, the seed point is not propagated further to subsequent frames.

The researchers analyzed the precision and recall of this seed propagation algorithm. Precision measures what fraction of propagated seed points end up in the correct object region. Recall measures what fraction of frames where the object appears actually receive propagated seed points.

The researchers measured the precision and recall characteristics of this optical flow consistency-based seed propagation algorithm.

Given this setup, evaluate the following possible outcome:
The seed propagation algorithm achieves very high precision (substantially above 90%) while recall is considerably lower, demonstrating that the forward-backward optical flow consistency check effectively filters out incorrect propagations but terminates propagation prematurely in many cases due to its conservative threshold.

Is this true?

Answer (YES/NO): YES